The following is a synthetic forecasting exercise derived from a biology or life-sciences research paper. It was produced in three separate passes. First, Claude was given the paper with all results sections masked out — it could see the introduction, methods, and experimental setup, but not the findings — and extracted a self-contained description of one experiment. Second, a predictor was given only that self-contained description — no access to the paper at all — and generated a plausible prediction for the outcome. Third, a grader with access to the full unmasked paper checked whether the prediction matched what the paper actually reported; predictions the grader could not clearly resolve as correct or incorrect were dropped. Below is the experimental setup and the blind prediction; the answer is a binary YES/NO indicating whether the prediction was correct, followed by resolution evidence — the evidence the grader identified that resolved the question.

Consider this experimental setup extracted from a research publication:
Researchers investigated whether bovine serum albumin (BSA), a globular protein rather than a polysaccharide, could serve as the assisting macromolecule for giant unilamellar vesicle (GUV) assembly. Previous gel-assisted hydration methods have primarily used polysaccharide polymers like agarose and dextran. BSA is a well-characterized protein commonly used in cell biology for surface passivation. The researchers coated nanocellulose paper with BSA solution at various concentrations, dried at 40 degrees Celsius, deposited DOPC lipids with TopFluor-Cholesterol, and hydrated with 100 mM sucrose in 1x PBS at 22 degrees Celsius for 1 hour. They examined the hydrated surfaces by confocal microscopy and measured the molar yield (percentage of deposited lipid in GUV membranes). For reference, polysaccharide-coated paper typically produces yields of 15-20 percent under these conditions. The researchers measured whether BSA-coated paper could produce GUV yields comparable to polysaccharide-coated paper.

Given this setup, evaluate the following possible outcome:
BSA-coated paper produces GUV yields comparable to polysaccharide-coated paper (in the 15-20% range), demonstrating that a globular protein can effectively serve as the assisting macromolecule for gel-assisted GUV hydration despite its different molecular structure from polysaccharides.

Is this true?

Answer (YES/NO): NO